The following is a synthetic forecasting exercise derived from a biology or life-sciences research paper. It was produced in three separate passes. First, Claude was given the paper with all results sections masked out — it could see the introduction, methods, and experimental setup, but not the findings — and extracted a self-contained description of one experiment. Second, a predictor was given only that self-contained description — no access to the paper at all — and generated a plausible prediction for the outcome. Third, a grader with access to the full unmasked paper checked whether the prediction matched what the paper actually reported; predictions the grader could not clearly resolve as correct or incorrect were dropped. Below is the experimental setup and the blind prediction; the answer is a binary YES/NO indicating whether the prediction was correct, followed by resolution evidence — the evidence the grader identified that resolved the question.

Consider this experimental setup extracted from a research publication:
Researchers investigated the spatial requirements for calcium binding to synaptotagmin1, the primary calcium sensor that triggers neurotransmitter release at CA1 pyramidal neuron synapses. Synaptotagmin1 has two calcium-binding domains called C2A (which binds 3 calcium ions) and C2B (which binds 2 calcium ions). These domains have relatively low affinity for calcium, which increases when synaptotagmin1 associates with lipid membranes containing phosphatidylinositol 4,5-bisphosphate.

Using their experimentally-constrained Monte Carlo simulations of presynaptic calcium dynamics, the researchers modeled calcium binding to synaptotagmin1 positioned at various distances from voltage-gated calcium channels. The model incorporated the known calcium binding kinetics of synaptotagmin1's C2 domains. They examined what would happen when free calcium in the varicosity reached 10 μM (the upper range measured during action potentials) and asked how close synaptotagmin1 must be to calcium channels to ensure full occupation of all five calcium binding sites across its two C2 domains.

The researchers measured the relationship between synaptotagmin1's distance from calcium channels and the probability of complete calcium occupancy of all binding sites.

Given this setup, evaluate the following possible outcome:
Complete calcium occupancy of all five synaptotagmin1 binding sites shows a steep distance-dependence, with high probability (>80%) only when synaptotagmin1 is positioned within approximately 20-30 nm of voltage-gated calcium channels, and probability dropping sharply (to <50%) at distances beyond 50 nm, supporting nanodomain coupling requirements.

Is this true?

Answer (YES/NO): NO